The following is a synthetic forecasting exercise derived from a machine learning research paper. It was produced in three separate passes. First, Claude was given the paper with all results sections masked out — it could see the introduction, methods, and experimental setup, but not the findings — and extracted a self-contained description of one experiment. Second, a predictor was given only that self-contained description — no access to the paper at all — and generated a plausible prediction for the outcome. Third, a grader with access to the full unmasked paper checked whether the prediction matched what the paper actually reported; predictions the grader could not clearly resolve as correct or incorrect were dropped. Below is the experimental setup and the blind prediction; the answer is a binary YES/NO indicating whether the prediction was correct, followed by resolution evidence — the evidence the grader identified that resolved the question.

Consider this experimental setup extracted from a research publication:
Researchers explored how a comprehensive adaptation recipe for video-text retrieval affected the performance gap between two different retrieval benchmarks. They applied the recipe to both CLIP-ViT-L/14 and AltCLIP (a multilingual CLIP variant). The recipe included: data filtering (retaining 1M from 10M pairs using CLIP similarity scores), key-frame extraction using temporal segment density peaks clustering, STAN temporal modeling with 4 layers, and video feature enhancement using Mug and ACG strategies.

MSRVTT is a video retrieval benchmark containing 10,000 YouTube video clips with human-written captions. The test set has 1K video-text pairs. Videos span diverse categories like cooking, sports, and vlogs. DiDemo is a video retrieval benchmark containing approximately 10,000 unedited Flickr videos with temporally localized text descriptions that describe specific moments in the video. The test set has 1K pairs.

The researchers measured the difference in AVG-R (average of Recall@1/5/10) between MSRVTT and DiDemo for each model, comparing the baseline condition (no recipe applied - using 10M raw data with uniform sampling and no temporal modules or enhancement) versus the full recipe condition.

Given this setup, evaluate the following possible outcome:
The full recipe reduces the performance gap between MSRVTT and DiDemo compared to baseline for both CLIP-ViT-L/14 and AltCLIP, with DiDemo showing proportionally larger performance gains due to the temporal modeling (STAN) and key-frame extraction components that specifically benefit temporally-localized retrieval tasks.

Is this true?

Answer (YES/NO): NO